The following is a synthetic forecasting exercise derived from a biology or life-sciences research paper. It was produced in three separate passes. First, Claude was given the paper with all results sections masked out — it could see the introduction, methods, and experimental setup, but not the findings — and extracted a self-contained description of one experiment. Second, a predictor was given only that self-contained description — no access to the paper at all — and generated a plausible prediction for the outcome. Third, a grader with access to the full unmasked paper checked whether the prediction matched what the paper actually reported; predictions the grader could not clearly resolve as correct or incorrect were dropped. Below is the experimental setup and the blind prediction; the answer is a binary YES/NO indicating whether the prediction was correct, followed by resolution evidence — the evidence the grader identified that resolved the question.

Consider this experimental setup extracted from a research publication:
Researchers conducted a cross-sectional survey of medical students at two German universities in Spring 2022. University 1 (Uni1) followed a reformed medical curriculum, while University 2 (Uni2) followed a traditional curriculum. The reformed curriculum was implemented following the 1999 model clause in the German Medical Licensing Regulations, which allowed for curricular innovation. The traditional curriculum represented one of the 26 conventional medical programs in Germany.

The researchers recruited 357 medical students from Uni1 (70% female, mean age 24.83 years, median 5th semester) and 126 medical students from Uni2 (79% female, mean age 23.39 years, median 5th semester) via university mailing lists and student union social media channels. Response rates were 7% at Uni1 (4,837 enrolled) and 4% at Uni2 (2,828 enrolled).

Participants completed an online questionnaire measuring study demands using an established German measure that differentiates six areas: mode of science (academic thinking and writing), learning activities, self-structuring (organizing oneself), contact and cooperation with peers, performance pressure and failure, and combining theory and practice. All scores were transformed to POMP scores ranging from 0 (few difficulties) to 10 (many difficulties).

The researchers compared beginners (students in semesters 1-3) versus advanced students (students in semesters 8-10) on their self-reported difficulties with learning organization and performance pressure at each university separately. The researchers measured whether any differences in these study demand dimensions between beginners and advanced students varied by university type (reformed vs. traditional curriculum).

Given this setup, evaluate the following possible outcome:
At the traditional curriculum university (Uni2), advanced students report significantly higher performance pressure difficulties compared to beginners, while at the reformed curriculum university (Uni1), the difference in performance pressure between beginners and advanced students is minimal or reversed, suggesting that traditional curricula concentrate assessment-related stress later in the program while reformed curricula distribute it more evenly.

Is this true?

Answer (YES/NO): NO